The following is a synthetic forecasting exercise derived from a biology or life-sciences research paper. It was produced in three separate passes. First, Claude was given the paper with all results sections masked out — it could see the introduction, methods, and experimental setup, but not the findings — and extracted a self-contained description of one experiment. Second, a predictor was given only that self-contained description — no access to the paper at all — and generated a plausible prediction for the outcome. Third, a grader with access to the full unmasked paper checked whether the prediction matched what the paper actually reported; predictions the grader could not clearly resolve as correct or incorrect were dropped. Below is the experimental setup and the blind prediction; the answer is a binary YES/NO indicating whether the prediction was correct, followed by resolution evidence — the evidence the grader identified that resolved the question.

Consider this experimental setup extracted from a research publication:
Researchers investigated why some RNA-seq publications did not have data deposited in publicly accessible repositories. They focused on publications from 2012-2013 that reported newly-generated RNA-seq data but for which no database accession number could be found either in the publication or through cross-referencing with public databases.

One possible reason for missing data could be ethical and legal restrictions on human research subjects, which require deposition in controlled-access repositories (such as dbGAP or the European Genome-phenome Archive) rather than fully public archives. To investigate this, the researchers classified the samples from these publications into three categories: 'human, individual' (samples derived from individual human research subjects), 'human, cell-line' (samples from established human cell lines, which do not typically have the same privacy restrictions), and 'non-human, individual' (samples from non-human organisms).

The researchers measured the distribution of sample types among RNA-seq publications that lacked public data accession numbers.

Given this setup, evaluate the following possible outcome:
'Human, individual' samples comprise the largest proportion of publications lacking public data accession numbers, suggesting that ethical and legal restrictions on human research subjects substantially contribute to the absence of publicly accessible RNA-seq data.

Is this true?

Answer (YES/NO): NO